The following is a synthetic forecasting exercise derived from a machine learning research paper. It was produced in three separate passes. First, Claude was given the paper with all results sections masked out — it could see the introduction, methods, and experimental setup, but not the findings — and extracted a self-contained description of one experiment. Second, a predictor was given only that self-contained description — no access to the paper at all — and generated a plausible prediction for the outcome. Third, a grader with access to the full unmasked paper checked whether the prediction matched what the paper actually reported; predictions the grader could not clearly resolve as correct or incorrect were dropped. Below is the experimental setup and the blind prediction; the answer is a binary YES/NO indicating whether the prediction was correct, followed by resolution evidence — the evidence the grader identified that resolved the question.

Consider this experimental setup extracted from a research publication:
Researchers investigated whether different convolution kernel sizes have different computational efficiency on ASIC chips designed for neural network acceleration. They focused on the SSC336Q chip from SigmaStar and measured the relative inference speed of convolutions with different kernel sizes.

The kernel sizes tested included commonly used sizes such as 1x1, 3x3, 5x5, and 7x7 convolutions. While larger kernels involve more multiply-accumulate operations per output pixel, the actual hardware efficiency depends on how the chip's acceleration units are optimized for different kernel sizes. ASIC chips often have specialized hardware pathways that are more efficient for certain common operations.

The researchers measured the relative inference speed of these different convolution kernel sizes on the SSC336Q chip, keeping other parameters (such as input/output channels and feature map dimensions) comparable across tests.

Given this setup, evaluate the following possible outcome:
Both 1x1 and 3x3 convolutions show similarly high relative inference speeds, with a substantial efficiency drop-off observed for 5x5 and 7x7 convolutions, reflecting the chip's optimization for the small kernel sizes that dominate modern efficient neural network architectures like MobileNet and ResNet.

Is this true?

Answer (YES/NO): NO